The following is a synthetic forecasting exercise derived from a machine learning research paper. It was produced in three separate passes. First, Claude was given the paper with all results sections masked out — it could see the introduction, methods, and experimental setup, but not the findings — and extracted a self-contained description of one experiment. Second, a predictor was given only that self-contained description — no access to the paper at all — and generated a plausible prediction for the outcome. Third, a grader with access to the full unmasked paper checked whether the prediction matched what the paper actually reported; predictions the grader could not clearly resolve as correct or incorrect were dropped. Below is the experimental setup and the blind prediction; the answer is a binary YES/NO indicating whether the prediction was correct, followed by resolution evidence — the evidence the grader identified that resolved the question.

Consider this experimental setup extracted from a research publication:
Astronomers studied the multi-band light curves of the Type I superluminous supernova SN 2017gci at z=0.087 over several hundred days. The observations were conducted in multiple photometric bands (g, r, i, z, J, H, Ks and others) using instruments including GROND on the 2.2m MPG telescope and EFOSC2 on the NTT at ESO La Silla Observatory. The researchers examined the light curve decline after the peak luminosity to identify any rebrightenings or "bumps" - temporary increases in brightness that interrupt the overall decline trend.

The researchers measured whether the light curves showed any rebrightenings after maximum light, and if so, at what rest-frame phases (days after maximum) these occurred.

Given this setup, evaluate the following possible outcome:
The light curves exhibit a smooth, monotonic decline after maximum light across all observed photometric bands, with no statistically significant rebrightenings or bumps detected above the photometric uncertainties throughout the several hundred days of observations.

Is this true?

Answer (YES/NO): NO